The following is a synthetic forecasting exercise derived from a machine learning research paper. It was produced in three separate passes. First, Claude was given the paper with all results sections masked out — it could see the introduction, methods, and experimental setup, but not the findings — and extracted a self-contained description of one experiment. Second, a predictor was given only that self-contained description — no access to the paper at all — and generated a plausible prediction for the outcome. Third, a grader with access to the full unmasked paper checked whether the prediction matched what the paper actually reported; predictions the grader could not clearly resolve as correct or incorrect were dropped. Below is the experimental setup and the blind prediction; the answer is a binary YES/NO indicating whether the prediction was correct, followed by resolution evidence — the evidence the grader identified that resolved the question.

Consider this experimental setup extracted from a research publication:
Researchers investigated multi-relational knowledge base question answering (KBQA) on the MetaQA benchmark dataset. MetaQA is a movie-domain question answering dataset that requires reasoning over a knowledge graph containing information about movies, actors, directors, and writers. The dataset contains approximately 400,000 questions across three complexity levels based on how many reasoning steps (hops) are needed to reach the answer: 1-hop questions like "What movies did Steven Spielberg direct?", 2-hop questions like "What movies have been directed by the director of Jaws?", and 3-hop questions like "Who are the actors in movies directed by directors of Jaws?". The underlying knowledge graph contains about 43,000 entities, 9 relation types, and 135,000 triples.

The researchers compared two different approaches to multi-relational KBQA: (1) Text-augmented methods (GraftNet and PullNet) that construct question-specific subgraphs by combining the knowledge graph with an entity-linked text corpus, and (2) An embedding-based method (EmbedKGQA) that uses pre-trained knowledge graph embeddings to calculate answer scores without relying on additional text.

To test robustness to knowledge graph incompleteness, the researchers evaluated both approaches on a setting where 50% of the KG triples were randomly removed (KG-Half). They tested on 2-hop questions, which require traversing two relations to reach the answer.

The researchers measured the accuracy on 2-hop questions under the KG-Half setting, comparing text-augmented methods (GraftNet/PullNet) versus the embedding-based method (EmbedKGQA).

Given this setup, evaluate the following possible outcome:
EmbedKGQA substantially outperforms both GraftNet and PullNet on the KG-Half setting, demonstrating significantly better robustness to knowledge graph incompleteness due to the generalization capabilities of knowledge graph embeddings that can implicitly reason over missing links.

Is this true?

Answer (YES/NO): YES